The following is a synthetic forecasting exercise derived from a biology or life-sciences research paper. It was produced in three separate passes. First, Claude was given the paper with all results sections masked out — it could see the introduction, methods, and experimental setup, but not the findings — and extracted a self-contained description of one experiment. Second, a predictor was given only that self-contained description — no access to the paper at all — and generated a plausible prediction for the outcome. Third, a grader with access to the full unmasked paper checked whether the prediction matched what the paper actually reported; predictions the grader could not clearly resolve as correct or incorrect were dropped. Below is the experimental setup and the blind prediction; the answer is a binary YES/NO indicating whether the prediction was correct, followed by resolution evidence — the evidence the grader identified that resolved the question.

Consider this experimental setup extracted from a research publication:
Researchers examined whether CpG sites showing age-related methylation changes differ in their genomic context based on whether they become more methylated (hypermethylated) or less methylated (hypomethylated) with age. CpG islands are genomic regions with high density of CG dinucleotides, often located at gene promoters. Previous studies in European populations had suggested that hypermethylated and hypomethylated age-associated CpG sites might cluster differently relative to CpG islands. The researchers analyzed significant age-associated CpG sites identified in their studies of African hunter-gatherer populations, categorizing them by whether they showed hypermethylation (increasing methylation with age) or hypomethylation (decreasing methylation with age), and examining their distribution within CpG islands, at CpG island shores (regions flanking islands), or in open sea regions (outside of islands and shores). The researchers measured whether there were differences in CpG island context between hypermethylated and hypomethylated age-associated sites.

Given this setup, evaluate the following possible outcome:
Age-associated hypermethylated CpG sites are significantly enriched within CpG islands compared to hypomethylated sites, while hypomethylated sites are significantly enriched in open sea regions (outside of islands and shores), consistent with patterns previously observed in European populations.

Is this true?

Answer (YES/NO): YES